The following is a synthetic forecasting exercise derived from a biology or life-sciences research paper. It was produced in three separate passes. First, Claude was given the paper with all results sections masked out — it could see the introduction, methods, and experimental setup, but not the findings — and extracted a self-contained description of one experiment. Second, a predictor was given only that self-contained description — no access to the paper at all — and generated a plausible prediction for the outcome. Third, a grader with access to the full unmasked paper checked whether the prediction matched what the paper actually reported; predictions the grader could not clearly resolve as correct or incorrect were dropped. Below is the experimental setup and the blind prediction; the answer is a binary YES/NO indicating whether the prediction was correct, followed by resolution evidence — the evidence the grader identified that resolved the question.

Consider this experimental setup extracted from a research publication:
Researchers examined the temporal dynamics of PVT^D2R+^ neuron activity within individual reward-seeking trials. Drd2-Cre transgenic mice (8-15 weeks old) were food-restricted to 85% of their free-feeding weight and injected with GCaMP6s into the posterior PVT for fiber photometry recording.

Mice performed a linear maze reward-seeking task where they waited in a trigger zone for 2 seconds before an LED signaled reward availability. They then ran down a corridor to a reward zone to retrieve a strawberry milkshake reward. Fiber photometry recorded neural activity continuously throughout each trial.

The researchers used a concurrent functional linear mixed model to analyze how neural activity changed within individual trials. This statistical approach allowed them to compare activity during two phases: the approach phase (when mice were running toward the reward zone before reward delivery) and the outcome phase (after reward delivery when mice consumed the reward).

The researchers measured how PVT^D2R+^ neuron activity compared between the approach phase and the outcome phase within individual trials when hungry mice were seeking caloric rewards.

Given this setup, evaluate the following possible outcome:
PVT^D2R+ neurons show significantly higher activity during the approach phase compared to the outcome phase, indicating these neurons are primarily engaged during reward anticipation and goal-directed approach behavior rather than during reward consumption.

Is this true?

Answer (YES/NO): NO